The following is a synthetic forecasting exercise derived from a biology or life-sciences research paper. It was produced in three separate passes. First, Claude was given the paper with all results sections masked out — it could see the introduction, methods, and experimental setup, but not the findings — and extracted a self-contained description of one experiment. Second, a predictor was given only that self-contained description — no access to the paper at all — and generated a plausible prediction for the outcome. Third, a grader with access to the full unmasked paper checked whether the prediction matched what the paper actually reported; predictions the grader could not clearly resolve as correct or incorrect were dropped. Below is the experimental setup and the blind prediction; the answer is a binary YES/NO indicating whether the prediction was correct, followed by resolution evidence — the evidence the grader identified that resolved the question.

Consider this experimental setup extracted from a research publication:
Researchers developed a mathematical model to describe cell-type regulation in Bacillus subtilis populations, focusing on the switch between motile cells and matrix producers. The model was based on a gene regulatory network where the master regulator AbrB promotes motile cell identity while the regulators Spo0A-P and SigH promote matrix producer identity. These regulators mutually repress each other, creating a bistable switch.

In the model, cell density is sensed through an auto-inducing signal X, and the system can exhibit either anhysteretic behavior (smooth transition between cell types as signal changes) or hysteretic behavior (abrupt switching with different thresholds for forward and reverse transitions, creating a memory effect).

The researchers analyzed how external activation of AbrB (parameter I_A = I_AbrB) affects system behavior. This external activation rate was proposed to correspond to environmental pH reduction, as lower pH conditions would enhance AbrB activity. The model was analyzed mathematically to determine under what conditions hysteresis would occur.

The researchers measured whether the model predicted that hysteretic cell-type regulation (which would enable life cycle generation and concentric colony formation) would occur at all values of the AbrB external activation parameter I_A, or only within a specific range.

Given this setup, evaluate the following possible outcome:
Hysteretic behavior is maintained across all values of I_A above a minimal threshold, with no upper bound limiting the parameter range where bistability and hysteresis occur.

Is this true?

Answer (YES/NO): NO